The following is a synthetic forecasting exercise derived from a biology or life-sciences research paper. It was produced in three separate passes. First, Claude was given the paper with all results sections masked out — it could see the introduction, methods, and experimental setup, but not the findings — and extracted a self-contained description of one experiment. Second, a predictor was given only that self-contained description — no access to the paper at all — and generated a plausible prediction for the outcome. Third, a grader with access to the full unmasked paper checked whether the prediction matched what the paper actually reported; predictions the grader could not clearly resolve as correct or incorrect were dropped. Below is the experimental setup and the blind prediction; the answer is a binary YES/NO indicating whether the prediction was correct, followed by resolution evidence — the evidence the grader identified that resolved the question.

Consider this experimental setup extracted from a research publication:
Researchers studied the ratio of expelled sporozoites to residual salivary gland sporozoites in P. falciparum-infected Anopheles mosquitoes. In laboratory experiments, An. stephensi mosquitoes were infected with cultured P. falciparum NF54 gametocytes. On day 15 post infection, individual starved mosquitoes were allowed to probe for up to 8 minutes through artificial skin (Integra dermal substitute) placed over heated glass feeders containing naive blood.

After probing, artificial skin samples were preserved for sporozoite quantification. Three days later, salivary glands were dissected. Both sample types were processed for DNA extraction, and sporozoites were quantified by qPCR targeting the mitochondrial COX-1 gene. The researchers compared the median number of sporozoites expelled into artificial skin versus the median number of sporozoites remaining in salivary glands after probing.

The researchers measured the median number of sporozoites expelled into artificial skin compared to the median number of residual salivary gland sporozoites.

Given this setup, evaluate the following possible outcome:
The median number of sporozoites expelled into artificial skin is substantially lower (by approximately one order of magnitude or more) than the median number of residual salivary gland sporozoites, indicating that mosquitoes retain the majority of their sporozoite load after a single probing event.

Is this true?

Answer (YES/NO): YES